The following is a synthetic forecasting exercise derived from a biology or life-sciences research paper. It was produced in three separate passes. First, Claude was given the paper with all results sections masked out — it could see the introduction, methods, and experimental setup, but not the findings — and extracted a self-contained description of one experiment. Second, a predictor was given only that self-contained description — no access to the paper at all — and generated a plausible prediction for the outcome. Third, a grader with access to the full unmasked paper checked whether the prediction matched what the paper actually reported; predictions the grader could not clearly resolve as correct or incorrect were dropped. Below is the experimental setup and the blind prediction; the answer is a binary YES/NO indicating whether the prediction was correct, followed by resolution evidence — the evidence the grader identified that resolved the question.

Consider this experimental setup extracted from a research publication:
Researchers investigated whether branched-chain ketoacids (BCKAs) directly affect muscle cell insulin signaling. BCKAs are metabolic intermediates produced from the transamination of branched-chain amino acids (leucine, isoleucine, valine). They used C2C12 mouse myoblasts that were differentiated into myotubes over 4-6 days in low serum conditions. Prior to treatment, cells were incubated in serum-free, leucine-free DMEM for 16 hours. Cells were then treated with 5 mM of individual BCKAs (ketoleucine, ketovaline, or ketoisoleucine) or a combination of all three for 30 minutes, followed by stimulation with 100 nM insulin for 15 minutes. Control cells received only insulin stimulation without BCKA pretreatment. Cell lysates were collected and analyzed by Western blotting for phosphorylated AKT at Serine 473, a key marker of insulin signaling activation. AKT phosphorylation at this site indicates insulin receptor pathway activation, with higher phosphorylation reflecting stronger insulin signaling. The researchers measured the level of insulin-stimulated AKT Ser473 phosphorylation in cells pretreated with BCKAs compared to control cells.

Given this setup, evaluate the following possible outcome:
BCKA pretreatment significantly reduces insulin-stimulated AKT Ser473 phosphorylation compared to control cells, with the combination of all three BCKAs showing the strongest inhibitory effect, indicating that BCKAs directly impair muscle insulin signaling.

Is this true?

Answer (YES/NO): NO